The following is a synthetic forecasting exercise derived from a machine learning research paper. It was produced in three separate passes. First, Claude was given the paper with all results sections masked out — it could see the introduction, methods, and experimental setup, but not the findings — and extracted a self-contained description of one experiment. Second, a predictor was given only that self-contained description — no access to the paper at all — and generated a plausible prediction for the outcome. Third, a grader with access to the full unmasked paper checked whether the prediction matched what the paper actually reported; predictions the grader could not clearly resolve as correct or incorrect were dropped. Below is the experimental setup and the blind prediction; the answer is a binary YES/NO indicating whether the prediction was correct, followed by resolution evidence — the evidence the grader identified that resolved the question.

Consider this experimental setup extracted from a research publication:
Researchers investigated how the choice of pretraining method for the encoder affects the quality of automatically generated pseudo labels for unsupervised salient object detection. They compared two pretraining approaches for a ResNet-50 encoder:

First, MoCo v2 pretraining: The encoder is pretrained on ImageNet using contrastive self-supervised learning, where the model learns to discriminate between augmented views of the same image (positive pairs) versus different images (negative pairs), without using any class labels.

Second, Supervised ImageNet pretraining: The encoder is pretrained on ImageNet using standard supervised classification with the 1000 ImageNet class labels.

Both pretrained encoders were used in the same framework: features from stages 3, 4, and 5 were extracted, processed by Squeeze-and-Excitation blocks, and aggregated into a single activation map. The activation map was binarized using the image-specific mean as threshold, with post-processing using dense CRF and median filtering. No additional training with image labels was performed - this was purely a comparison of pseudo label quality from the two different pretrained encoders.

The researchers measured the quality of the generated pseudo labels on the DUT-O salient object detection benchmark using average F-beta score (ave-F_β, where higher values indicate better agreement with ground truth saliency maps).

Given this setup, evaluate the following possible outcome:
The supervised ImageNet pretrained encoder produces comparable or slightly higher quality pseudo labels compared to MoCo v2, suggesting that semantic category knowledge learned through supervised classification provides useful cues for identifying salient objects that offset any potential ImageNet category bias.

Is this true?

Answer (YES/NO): YES